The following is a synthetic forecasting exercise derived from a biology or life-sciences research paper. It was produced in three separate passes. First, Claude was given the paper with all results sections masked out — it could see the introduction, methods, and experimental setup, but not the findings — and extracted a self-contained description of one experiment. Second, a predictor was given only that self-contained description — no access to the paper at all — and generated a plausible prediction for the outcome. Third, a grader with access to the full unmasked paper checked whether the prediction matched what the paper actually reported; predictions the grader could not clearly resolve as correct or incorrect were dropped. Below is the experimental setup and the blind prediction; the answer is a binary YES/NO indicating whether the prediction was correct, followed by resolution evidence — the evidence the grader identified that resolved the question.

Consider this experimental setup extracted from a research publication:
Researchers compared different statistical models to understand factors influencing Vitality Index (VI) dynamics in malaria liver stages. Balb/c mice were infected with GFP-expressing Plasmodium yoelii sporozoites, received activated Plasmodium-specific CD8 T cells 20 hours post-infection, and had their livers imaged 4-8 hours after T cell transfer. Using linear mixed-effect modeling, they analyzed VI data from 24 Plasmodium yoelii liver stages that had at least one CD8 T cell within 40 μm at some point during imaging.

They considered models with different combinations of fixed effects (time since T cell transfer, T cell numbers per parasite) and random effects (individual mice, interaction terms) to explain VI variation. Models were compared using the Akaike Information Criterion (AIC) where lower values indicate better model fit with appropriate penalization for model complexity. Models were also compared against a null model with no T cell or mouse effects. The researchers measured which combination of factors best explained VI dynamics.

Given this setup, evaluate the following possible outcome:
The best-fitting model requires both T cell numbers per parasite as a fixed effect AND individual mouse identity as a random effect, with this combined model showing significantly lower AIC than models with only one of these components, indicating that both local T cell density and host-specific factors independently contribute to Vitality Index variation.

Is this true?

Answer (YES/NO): YES